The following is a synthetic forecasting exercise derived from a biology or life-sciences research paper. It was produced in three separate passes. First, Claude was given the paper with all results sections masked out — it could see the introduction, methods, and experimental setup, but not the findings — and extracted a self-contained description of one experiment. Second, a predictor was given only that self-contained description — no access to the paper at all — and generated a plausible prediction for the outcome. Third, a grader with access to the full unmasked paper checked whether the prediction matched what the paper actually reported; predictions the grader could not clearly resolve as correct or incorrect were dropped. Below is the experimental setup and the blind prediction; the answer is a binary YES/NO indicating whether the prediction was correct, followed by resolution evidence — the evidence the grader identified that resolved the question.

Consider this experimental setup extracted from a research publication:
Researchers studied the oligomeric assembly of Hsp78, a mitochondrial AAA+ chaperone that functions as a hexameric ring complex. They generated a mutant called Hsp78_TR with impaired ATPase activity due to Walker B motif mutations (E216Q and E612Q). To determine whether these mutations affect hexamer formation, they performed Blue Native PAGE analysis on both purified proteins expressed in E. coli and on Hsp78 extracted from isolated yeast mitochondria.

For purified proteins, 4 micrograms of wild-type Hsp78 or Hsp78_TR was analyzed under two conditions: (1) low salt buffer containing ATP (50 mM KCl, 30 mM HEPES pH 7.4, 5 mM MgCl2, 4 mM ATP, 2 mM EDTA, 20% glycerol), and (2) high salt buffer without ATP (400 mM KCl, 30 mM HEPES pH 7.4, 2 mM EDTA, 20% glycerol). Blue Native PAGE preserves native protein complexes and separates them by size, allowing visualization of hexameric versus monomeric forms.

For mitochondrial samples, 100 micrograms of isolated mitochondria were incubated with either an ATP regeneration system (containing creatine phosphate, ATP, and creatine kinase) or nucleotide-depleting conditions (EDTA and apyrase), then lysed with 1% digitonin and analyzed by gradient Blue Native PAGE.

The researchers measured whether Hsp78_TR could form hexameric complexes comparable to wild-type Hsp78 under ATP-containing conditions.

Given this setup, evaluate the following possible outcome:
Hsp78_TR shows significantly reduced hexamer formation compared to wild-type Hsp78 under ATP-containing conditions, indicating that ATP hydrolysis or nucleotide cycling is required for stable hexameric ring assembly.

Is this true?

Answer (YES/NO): NO